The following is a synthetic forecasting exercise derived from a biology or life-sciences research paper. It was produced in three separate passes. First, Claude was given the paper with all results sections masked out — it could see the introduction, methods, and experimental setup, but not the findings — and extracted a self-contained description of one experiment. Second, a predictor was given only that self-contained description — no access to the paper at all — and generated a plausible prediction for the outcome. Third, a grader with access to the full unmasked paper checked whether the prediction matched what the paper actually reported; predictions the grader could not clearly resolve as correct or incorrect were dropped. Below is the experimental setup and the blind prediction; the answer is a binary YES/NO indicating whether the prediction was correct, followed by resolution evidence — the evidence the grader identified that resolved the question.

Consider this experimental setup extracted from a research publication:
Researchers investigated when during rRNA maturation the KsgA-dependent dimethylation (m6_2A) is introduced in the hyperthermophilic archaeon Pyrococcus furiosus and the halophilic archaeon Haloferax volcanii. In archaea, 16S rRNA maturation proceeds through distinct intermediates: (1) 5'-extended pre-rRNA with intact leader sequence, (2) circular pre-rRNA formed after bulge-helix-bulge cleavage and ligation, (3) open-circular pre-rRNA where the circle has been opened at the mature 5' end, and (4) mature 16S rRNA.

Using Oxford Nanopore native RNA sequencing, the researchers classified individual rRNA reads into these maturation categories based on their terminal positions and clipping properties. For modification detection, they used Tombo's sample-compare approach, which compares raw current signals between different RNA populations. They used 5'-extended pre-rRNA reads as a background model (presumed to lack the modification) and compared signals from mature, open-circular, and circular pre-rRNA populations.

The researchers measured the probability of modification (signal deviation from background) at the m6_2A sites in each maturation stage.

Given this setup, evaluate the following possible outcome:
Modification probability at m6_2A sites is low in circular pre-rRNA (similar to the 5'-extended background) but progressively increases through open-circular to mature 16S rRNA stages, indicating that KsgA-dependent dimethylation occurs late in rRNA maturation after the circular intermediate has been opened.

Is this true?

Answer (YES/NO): NO